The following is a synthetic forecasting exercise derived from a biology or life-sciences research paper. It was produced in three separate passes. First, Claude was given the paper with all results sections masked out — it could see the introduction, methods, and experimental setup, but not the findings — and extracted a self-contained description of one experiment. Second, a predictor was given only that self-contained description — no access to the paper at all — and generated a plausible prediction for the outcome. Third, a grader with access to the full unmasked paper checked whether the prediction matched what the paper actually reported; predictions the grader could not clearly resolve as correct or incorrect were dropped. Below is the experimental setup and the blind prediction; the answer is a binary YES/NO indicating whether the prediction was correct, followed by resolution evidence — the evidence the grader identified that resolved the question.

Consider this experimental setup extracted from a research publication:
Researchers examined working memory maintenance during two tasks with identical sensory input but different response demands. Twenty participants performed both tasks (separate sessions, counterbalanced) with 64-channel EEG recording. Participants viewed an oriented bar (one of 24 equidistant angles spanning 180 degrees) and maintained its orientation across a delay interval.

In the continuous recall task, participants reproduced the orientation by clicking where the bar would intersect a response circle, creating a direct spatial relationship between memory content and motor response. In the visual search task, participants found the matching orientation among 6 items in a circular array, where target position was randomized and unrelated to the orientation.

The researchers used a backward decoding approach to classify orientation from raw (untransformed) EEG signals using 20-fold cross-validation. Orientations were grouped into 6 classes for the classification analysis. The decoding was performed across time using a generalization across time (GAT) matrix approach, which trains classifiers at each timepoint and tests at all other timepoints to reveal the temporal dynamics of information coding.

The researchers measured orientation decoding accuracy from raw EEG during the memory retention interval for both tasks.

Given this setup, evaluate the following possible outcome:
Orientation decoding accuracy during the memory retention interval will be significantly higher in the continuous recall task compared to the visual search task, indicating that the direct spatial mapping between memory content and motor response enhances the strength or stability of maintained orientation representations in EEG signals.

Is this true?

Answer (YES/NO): NO